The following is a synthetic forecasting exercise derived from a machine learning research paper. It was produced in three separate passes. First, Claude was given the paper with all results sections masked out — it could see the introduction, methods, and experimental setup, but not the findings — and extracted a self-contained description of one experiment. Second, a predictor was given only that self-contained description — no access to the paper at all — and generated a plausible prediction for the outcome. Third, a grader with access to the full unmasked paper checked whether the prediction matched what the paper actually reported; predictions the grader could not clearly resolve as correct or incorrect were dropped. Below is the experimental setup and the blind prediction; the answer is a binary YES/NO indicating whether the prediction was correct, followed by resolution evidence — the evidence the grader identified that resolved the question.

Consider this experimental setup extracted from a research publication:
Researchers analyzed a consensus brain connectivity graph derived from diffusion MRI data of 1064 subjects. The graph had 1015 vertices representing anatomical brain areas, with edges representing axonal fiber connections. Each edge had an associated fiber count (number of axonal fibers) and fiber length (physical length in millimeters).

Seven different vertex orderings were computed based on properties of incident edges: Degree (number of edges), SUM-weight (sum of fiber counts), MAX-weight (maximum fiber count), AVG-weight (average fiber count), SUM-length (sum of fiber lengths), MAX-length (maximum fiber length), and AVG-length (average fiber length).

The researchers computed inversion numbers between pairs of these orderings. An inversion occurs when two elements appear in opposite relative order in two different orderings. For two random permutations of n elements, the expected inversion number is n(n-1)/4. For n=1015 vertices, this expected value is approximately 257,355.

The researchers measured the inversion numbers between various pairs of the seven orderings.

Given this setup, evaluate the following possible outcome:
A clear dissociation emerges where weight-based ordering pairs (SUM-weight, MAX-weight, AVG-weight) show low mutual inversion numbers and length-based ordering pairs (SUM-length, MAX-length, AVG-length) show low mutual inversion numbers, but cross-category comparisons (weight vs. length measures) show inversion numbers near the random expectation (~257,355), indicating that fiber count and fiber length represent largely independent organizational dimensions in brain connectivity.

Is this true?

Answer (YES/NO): NO